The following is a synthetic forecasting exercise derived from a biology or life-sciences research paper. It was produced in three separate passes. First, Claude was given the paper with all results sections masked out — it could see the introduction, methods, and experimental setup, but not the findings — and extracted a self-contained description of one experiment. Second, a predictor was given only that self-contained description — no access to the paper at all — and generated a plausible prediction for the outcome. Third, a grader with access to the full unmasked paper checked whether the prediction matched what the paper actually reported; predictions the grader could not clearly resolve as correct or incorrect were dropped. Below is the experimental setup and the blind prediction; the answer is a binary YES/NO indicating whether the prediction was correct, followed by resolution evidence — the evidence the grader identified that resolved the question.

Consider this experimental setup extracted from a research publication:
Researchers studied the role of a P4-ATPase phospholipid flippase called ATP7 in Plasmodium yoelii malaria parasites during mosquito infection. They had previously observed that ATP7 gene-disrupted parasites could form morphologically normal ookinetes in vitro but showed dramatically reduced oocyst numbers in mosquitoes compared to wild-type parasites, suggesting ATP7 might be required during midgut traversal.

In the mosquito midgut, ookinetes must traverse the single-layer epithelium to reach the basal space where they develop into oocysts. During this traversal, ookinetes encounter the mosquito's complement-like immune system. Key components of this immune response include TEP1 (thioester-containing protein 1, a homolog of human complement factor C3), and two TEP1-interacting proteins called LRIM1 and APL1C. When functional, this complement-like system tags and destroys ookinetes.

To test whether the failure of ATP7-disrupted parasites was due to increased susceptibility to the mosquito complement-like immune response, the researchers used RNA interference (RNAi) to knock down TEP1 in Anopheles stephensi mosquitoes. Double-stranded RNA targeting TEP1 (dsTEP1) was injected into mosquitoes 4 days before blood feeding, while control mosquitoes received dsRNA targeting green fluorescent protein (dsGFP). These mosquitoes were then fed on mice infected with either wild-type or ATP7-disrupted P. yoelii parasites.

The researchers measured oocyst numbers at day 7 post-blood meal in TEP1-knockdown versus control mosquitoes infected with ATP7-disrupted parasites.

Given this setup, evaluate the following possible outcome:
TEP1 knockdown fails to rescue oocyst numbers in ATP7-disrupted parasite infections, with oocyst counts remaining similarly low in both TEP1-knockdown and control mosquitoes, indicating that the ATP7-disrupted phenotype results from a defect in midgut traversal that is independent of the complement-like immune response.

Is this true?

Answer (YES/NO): YES